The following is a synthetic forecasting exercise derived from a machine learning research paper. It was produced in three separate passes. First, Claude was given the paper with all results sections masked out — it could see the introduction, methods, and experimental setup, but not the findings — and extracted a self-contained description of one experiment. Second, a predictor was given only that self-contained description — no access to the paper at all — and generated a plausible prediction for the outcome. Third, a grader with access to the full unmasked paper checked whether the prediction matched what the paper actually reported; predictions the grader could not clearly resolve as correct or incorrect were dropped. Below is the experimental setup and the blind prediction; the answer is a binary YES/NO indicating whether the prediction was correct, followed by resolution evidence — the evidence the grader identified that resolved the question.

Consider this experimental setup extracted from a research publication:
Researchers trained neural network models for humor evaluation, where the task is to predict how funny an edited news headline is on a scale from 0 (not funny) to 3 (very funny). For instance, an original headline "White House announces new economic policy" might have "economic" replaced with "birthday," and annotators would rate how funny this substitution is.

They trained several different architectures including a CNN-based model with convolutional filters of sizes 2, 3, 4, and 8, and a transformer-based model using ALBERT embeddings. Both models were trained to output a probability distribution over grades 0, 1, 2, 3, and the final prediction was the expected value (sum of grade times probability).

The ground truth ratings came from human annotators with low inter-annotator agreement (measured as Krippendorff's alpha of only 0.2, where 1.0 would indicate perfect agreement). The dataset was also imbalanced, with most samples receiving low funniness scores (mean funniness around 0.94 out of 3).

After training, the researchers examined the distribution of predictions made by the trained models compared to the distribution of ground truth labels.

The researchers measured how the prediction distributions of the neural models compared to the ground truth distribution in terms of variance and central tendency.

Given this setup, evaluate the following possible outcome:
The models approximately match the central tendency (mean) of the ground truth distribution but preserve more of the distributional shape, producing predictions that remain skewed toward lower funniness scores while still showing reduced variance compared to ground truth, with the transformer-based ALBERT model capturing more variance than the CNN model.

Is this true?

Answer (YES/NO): NO